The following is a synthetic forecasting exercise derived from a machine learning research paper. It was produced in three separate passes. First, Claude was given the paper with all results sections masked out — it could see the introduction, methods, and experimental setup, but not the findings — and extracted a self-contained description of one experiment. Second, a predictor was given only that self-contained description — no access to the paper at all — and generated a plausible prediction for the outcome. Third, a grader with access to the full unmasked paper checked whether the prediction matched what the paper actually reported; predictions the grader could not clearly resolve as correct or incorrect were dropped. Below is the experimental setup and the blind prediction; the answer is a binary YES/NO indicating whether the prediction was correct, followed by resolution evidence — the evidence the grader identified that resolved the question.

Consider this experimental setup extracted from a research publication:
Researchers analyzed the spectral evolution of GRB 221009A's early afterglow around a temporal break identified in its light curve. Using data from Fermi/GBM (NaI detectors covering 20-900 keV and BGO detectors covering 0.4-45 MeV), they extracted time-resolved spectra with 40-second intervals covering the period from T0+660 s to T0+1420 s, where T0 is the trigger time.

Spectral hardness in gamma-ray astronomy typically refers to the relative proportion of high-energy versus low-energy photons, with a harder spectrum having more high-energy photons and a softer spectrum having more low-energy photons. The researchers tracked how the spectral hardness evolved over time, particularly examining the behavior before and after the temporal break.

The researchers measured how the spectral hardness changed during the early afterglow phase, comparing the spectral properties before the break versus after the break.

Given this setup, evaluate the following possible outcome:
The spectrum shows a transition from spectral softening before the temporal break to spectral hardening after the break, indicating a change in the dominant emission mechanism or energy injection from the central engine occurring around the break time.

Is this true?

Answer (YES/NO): NO